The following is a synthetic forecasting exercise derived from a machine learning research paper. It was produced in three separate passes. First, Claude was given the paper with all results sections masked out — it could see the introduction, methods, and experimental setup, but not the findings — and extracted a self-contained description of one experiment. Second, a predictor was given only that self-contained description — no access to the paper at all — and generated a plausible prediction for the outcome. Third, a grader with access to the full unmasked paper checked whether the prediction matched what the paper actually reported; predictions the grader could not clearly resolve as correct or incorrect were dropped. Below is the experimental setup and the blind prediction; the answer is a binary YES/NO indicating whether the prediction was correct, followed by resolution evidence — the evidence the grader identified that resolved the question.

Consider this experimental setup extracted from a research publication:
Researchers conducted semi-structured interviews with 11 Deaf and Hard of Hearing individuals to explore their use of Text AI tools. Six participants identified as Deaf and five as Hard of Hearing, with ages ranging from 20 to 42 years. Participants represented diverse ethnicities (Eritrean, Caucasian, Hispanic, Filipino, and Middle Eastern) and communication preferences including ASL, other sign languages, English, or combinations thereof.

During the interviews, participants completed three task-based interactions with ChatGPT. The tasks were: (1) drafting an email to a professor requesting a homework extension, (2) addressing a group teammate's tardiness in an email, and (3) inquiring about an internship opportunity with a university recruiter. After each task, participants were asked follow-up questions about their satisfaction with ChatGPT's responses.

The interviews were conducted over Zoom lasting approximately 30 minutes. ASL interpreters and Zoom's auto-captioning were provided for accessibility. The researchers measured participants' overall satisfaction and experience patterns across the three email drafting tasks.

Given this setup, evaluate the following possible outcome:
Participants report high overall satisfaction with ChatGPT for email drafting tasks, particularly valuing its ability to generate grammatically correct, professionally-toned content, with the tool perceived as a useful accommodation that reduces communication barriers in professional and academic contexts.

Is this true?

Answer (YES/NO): NO